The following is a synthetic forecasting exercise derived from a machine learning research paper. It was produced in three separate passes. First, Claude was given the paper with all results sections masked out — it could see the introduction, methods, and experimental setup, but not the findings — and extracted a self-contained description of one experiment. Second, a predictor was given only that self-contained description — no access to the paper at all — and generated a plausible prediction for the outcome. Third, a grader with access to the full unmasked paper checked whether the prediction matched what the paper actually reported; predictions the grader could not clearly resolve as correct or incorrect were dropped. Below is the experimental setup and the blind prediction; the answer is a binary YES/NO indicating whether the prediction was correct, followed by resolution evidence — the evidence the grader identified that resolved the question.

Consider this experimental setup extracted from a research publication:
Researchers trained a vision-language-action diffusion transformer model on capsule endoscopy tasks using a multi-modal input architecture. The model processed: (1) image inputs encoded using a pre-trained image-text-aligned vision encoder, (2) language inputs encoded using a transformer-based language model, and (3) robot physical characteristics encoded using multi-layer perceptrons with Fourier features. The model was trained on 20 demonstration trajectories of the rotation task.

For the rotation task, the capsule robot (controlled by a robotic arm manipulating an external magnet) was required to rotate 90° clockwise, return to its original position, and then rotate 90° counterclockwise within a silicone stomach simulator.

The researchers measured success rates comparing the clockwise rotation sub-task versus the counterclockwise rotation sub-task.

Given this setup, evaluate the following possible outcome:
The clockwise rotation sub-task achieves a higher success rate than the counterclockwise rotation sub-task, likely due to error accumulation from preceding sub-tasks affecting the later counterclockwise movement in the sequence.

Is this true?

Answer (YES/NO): YES